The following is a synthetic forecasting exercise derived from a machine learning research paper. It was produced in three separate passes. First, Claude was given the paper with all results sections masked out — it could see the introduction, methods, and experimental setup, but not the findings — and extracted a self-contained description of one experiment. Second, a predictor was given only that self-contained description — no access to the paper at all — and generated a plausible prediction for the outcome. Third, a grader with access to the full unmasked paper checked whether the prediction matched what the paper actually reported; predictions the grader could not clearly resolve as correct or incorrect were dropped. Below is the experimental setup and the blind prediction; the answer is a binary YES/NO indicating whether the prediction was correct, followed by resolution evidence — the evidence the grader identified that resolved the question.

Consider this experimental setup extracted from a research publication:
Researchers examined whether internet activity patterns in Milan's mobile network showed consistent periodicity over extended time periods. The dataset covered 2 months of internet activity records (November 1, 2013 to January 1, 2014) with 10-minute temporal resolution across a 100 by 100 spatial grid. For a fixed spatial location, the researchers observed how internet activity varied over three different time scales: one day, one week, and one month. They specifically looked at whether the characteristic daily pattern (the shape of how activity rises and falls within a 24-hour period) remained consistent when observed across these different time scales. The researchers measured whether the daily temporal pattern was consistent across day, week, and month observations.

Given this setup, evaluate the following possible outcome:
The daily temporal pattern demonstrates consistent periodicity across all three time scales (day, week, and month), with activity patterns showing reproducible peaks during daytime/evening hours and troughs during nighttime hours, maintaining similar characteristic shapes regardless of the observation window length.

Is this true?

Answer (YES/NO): YES